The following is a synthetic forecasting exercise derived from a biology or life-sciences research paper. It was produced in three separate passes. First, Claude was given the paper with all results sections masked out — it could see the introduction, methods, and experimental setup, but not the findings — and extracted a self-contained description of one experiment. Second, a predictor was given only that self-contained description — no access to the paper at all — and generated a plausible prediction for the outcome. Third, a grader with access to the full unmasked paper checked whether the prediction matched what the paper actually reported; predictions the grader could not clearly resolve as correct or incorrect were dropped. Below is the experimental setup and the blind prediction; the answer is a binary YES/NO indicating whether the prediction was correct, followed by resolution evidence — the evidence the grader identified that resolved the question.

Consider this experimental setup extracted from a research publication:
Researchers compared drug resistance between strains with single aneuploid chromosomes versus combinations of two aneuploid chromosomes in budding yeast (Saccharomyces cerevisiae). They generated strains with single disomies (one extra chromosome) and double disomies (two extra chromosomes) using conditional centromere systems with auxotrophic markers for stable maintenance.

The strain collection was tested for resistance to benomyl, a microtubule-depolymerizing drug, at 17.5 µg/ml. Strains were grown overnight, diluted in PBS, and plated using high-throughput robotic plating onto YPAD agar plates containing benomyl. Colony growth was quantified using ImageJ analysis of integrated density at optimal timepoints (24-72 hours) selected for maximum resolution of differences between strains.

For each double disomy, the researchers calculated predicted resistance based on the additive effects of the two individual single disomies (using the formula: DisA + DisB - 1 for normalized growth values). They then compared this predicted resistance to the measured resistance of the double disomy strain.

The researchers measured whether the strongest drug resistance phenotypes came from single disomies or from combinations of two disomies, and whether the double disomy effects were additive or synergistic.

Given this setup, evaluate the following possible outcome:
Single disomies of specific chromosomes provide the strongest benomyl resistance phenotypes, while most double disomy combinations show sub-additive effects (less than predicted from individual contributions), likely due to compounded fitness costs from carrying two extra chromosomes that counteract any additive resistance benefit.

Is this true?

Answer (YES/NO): NO